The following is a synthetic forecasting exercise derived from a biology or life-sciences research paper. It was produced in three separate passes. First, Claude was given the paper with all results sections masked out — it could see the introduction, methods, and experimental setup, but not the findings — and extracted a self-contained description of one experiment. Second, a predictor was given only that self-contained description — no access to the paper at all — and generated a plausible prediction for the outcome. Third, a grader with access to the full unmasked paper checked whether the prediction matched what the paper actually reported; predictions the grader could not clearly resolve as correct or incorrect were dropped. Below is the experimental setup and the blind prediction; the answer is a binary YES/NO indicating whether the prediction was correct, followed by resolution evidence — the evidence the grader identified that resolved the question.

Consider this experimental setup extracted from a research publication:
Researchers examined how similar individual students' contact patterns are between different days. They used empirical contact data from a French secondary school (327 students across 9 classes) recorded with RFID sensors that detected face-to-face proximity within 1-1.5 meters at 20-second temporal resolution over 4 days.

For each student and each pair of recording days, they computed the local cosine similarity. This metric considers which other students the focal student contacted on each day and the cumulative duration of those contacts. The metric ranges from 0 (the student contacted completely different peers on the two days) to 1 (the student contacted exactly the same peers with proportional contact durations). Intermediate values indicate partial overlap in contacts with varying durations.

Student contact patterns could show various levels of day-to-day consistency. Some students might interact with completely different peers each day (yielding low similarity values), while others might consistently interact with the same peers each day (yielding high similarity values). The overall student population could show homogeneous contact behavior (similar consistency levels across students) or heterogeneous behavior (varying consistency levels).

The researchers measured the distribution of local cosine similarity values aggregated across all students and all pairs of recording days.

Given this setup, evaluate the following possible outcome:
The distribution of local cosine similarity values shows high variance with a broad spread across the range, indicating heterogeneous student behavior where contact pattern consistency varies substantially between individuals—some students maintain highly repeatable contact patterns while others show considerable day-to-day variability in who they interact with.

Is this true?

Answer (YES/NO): YES